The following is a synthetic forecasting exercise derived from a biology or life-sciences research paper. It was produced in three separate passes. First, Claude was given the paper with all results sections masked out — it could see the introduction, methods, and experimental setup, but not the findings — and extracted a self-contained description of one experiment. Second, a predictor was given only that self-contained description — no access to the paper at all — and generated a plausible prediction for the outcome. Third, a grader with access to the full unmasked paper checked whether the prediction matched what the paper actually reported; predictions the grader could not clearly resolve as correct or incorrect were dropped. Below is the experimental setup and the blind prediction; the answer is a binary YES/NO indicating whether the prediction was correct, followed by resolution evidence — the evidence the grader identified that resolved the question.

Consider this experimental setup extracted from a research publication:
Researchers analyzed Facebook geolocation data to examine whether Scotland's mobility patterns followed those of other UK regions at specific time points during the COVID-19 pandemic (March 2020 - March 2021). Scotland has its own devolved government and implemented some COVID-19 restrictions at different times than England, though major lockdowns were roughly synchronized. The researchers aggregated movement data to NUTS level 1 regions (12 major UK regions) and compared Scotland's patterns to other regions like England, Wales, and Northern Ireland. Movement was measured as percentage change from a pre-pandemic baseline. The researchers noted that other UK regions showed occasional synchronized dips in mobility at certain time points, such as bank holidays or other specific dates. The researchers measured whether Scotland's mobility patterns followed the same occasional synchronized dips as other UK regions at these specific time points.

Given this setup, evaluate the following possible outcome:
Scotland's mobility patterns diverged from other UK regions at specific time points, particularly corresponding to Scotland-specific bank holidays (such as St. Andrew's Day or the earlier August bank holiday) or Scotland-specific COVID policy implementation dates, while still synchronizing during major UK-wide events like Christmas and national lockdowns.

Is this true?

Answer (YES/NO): NO